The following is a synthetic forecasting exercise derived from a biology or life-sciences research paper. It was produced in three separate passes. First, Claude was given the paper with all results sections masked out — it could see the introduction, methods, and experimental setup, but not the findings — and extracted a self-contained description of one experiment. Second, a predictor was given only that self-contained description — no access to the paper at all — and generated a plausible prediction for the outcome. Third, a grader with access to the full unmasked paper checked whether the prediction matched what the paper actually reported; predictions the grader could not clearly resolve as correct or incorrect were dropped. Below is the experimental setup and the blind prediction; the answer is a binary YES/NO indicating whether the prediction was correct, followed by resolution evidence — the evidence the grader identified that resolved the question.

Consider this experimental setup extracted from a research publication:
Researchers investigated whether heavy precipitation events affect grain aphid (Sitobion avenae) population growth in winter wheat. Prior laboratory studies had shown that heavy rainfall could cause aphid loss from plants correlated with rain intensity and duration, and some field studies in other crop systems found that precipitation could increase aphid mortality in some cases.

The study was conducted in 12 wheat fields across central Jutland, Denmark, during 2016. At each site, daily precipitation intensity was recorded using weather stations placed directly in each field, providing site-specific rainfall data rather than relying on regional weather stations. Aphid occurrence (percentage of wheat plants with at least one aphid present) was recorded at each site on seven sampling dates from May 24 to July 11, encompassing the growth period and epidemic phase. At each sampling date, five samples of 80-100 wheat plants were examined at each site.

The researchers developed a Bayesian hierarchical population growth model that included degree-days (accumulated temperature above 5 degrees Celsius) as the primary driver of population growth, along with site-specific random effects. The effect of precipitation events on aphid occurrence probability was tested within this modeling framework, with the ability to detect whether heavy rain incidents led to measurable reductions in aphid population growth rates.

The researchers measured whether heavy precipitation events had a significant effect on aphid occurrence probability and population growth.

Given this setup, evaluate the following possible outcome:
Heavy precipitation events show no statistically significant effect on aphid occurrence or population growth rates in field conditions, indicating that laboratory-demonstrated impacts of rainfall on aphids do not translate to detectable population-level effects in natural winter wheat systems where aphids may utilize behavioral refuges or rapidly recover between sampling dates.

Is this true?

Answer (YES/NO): YES